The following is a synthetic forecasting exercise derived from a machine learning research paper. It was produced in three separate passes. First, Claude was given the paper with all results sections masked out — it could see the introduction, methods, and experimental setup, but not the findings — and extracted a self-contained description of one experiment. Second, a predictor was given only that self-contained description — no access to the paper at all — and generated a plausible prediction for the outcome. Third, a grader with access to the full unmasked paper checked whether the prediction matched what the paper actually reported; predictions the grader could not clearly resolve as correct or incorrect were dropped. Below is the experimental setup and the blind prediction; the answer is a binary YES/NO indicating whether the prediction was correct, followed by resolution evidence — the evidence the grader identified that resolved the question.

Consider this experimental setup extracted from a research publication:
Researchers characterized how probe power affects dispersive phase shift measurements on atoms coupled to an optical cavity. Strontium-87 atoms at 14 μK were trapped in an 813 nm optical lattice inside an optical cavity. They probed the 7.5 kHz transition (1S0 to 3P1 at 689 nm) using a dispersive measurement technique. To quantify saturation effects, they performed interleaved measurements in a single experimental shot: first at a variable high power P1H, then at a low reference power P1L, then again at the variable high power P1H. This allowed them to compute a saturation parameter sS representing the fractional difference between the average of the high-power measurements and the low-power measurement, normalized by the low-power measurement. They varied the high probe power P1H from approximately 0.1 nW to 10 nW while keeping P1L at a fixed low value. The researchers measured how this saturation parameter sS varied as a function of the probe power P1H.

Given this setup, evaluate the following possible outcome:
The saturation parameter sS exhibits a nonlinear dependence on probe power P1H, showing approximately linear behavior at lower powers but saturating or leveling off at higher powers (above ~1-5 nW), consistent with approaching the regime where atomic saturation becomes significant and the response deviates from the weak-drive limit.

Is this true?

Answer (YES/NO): NO